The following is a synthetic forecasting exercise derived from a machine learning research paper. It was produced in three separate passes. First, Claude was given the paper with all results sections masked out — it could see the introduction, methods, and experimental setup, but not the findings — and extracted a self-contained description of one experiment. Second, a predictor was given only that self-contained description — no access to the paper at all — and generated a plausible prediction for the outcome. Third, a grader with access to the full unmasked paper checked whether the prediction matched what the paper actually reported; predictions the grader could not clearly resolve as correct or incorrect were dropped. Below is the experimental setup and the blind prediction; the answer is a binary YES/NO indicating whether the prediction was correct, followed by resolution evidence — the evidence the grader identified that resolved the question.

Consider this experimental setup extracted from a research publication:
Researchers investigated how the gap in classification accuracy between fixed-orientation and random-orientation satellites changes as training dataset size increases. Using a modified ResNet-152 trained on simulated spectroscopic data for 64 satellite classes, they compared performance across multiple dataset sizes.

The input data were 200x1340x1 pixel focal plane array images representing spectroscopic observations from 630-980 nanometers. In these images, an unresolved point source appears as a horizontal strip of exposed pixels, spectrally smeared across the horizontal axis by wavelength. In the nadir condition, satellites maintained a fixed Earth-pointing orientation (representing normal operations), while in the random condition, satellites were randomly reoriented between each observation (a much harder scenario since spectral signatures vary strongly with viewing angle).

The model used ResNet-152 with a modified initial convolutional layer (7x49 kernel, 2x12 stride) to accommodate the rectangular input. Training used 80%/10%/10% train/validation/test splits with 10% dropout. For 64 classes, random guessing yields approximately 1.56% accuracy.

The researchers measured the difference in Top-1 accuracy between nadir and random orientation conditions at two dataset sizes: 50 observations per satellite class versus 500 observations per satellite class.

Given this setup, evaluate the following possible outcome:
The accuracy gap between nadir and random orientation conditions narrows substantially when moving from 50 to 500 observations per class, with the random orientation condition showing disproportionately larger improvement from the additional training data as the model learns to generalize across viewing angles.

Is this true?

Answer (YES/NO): YES